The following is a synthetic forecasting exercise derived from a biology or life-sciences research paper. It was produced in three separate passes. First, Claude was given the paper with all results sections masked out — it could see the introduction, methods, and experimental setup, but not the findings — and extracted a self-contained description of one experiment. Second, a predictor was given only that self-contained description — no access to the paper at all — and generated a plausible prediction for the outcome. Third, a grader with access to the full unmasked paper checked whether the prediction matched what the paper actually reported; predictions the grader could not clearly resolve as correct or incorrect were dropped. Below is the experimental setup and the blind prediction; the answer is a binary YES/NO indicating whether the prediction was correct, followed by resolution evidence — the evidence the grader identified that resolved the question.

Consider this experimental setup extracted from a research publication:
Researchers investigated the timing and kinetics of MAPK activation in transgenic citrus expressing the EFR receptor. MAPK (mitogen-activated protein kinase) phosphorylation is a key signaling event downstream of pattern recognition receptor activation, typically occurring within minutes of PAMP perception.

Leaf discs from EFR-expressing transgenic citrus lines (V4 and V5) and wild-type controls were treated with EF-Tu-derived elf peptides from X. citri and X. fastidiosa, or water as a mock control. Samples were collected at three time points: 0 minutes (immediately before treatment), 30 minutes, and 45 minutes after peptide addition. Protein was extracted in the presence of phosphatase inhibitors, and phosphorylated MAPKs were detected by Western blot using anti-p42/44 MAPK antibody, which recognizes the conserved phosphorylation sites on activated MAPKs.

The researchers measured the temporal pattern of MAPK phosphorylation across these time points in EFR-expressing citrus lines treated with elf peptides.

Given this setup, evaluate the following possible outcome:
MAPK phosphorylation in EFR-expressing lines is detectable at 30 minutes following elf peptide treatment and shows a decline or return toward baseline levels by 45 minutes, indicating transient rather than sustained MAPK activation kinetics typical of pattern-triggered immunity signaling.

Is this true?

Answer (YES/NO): NO